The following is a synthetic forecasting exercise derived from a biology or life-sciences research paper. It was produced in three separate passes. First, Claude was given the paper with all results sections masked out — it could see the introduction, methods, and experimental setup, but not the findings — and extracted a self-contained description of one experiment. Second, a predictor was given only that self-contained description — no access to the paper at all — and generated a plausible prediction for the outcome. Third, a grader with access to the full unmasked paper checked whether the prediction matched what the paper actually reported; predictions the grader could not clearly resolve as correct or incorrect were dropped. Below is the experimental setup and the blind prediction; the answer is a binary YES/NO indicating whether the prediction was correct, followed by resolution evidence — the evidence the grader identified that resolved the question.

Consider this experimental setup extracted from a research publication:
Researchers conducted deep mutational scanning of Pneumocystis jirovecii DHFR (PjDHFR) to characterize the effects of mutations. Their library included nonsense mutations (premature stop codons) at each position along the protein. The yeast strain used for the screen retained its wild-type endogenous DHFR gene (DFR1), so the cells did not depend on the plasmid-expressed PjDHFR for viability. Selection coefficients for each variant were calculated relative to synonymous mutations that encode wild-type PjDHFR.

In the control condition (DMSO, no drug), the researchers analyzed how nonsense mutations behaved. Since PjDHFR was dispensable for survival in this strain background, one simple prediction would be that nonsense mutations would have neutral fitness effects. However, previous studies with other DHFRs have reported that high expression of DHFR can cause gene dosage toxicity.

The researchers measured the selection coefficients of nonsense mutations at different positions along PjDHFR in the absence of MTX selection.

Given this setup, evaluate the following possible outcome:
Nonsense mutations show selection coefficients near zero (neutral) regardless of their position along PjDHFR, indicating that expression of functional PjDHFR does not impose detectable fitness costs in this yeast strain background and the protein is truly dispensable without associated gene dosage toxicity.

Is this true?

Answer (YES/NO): NO